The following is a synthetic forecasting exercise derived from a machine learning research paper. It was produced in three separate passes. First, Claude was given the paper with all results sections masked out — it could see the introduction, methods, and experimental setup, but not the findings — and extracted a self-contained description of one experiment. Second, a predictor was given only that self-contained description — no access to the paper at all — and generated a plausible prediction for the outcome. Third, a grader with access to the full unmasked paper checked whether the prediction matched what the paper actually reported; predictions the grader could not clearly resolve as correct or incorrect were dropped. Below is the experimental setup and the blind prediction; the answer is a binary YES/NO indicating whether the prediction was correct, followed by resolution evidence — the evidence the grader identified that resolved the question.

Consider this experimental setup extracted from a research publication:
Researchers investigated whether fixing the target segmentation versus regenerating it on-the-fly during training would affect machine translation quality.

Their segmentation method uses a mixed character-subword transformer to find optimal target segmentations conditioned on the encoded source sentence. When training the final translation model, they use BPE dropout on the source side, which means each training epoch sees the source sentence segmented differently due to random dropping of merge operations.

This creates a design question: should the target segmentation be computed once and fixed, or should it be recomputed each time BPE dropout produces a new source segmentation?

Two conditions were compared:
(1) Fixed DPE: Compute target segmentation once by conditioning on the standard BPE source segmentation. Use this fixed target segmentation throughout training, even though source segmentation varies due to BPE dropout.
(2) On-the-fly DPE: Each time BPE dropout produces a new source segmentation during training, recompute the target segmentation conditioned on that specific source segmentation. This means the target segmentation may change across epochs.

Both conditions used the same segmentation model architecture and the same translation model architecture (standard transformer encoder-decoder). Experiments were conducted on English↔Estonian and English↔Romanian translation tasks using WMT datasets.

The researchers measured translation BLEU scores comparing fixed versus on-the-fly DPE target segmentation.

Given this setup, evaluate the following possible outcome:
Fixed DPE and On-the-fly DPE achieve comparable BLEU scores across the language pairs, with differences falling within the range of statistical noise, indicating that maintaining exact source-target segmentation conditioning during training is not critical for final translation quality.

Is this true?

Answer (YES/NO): NO